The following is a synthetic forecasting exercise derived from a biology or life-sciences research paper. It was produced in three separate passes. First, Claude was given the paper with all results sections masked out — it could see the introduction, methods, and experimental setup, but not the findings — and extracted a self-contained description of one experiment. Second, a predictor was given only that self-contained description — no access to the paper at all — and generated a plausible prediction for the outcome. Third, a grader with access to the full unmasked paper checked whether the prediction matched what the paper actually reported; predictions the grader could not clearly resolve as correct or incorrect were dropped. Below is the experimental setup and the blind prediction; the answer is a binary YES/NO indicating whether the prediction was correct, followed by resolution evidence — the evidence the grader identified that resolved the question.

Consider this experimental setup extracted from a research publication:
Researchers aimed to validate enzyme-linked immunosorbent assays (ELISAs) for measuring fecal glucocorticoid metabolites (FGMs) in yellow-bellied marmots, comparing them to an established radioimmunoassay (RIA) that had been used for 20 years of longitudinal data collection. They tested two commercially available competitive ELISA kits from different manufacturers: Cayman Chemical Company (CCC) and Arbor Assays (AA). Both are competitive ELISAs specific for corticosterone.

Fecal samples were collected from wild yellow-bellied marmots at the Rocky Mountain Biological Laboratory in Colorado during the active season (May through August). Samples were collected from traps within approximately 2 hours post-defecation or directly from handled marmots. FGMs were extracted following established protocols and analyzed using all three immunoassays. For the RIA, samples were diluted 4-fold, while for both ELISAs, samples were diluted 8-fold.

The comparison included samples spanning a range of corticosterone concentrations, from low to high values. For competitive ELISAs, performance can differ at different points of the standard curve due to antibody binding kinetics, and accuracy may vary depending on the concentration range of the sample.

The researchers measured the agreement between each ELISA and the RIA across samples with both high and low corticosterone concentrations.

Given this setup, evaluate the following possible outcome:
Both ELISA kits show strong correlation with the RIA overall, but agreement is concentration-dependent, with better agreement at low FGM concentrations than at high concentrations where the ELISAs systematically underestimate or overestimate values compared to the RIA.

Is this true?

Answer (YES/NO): NO